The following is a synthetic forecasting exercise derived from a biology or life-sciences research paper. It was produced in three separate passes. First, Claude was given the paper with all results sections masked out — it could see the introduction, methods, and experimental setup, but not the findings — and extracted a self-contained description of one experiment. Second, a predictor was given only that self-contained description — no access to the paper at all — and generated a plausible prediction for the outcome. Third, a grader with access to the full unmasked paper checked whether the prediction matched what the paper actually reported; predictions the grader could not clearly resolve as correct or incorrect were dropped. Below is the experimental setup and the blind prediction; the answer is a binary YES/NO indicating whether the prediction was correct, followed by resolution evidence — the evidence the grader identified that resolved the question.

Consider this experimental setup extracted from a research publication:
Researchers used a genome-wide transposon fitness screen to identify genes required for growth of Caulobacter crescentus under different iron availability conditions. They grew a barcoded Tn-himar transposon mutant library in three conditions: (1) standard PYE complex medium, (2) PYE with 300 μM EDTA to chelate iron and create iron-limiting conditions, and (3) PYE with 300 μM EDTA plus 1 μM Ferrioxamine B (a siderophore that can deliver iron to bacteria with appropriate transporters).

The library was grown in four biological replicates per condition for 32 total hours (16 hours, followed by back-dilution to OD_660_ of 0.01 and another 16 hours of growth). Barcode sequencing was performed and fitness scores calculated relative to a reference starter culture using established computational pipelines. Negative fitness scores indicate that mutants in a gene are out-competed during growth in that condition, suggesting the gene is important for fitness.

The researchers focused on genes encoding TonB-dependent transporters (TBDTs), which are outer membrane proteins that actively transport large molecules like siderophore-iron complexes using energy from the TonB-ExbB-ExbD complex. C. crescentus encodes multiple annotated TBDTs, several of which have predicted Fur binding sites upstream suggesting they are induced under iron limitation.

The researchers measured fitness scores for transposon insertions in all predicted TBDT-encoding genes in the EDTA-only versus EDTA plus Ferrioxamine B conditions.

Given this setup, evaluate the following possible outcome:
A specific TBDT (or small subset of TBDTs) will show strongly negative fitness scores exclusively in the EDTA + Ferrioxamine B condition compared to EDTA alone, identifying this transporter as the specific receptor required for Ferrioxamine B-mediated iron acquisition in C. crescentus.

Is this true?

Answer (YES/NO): YES